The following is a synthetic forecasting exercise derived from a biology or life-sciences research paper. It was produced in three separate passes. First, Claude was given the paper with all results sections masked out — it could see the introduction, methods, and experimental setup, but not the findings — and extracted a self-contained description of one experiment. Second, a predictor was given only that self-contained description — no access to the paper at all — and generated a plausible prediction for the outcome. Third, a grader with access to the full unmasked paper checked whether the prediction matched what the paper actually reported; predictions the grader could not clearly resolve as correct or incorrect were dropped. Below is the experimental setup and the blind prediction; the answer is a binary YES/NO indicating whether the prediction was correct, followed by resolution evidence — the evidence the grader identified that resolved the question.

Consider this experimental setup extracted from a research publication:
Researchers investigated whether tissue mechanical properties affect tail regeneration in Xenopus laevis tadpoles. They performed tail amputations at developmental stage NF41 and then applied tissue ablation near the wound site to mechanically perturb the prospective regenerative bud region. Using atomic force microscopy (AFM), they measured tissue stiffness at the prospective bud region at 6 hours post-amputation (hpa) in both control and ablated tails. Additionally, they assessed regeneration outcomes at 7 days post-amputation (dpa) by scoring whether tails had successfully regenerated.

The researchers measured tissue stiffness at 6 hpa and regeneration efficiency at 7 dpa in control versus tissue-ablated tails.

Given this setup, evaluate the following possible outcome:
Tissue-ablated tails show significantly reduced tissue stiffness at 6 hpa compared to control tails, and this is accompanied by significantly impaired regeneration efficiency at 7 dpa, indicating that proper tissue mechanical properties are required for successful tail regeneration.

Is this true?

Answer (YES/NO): YES